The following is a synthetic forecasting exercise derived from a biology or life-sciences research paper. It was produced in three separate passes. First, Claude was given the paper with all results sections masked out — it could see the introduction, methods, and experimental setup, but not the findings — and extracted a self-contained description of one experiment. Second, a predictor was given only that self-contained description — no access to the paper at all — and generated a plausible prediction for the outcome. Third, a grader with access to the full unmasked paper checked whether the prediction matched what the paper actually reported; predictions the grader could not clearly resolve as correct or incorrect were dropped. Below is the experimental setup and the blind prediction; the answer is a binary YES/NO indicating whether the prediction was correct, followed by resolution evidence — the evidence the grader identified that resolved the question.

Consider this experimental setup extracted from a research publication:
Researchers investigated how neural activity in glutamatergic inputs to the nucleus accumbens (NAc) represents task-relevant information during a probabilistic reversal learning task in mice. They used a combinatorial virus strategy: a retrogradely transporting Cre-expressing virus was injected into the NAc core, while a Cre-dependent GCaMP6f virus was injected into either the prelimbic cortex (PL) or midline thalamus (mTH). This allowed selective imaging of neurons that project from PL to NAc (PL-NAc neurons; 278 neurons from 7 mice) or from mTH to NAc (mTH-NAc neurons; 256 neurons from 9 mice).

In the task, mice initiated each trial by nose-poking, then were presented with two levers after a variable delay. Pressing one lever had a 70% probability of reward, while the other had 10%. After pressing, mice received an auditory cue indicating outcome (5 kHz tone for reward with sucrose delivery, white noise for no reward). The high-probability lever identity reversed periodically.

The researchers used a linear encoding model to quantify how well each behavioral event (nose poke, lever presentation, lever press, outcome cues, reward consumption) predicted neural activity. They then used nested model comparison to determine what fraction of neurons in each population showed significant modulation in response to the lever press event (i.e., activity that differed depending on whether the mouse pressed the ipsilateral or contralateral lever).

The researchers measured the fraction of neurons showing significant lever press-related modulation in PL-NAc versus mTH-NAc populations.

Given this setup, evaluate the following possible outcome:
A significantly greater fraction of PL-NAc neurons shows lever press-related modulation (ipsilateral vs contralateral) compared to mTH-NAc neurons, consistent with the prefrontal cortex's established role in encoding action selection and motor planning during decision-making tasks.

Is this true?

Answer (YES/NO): YES